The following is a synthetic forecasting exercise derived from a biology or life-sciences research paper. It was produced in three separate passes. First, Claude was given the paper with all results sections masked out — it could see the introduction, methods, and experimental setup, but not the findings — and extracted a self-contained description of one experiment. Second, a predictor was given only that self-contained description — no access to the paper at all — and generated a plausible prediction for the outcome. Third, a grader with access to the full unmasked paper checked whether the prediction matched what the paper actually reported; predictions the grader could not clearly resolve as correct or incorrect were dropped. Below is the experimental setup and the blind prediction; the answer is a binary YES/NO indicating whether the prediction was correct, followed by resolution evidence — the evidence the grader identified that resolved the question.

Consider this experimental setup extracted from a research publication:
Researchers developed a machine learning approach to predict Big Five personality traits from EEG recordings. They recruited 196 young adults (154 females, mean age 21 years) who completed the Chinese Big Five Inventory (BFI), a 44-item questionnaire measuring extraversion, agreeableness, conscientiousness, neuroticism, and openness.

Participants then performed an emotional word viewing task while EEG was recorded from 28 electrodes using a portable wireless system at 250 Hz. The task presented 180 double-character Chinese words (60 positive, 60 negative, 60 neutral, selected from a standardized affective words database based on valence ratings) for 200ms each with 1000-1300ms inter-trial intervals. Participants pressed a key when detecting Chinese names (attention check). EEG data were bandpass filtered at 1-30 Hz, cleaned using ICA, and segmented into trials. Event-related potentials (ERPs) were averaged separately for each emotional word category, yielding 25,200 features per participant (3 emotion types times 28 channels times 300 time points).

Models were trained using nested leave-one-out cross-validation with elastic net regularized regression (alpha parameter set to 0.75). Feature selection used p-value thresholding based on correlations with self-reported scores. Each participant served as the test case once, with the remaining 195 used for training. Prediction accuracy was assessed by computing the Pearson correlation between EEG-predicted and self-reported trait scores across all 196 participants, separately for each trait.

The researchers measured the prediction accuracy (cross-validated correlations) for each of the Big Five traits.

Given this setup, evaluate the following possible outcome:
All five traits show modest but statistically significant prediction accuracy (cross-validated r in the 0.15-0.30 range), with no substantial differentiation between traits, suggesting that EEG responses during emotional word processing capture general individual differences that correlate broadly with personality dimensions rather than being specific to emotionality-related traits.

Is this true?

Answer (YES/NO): NO